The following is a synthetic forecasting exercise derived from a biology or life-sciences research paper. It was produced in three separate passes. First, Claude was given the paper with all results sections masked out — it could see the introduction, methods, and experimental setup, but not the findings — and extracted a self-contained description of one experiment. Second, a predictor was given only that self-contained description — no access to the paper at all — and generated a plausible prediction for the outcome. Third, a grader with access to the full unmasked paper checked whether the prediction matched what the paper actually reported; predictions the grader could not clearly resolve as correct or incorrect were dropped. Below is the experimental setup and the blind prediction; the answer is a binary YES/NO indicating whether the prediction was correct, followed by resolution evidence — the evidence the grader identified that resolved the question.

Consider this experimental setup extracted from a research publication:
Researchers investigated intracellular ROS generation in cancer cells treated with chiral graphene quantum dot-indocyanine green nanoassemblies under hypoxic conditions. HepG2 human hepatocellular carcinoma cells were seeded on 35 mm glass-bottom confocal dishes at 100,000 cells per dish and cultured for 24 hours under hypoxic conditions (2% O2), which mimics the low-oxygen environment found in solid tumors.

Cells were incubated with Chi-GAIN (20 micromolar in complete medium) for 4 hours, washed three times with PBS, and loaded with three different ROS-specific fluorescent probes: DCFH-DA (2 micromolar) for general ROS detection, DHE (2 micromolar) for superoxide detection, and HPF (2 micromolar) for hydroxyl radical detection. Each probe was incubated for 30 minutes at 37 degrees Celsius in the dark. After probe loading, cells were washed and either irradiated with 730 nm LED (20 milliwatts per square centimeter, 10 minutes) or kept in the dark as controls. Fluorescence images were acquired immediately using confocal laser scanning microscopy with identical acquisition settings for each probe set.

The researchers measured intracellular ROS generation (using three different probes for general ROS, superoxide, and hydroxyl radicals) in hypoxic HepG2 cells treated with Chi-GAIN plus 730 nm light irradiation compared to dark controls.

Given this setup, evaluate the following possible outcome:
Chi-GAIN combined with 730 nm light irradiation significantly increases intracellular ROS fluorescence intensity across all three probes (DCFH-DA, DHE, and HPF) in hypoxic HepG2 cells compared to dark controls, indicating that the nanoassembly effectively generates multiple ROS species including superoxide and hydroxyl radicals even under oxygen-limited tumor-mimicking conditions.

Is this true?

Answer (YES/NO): YES